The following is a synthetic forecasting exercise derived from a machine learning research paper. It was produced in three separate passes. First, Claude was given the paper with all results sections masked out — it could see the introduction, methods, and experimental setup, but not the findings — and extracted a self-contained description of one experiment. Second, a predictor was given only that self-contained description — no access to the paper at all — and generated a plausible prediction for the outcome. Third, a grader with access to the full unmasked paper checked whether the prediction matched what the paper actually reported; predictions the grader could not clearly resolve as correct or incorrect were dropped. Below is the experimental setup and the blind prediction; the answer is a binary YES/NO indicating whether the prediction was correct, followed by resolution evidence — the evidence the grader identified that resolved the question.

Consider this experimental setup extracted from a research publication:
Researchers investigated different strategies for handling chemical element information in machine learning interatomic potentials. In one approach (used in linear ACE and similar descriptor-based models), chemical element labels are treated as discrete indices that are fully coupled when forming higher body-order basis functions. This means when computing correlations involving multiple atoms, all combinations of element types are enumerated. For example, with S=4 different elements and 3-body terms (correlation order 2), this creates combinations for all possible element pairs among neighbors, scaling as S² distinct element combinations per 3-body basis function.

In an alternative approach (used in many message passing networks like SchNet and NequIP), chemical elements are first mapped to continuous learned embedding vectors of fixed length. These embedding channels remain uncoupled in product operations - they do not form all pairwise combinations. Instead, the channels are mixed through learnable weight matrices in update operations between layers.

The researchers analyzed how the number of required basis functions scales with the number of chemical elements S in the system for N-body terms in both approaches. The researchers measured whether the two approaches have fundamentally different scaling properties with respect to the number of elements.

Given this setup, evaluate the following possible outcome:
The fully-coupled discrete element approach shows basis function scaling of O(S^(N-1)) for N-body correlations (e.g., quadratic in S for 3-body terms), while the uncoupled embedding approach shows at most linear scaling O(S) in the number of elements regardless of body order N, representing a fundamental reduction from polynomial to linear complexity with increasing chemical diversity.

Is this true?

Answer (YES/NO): NO